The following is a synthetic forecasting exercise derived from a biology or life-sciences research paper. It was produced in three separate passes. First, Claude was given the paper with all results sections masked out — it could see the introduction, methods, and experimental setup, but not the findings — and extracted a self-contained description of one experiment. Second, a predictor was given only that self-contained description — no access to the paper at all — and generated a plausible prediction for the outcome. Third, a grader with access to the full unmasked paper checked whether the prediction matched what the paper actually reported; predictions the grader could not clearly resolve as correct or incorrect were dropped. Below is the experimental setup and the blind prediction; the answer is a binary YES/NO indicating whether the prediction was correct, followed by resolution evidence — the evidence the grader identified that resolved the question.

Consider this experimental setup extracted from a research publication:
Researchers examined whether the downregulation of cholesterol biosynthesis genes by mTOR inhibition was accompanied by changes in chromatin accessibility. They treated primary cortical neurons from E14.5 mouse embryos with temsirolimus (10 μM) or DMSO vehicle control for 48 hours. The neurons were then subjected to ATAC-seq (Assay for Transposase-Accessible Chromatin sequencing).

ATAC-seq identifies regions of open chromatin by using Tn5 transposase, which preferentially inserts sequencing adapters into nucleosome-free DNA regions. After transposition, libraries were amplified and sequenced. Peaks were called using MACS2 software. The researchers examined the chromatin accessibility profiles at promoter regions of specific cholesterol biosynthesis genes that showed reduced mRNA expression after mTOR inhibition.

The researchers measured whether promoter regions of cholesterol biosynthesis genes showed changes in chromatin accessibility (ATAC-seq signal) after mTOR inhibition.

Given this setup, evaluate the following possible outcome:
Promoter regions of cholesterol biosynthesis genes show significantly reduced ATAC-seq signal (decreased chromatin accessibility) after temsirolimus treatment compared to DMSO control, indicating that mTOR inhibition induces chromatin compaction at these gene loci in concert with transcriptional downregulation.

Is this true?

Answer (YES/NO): NO